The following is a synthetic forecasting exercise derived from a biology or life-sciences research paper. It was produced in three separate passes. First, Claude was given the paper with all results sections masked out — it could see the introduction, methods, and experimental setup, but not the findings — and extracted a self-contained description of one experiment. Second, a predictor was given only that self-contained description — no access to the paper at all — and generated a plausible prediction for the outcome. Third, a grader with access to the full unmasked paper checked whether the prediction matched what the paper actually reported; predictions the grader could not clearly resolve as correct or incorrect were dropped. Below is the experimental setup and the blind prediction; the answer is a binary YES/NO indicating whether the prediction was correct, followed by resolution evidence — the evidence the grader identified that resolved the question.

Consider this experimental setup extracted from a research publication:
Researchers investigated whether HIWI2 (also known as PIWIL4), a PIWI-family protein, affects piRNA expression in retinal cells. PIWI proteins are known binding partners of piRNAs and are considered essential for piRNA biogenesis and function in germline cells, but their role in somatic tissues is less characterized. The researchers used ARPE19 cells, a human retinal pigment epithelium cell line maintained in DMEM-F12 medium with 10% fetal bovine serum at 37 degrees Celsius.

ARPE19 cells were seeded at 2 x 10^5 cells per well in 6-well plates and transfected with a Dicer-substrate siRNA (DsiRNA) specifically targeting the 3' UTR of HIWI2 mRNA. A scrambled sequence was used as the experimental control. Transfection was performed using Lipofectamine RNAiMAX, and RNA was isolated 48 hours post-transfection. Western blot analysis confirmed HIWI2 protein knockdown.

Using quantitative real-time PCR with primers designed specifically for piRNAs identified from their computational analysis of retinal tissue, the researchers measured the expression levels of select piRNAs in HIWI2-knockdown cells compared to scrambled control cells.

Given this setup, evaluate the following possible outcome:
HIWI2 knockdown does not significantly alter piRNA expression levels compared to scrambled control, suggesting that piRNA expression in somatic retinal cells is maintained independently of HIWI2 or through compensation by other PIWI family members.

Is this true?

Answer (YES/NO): NO